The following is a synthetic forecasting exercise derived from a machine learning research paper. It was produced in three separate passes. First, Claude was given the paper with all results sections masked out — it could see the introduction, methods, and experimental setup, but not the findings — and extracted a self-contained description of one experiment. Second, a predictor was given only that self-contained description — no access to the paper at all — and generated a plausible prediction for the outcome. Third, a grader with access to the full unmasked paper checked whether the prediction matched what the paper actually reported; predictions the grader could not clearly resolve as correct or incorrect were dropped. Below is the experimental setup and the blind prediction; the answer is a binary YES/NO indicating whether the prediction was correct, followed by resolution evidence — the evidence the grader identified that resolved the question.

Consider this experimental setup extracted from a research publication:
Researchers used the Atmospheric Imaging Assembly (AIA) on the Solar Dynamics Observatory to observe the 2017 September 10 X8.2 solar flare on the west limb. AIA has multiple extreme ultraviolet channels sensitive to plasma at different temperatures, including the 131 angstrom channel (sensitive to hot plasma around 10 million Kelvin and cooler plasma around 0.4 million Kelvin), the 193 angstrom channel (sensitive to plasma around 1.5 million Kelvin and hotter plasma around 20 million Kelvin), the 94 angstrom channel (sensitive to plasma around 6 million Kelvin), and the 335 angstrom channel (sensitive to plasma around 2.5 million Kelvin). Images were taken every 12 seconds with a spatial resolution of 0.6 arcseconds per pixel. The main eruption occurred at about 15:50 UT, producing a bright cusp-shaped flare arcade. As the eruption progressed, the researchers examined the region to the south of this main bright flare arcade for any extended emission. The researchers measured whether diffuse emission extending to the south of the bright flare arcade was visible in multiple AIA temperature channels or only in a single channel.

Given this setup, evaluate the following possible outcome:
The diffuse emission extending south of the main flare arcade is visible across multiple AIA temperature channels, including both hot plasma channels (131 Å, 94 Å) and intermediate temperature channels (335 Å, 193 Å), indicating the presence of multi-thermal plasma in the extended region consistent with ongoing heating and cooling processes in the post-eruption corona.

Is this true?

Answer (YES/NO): YES